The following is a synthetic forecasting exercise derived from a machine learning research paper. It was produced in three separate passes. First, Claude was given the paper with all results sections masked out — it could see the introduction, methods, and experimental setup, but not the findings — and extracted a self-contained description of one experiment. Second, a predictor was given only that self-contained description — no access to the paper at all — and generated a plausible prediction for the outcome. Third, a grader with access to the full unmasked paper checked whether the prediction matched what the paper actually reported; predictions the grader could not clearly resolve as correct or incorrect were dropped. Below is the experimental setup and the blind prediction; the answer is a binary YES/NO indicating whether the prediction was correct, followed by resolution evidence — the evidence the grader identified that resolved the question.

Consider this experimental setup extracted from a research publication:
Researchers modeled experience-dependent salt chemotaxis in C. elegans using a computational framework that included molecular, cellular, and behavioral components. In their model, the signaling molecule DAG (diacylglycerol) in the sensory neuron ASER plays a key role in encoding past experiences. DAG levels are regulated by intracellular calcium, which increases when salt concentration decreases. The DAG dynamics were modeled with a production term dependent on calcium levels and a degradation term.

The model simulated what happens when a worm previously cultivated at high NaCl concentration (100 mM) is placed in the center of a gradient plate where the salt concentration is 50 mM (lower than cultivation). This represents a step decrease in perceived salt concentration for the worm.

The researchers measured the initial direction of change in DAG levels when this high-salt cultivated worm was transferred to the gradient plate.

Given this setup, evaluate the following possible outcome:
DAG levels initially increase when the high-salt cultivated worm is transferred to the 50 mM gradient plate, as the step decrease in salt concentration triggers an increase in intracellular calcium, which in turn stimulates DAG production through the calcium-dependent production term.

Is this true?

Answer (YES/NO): YES